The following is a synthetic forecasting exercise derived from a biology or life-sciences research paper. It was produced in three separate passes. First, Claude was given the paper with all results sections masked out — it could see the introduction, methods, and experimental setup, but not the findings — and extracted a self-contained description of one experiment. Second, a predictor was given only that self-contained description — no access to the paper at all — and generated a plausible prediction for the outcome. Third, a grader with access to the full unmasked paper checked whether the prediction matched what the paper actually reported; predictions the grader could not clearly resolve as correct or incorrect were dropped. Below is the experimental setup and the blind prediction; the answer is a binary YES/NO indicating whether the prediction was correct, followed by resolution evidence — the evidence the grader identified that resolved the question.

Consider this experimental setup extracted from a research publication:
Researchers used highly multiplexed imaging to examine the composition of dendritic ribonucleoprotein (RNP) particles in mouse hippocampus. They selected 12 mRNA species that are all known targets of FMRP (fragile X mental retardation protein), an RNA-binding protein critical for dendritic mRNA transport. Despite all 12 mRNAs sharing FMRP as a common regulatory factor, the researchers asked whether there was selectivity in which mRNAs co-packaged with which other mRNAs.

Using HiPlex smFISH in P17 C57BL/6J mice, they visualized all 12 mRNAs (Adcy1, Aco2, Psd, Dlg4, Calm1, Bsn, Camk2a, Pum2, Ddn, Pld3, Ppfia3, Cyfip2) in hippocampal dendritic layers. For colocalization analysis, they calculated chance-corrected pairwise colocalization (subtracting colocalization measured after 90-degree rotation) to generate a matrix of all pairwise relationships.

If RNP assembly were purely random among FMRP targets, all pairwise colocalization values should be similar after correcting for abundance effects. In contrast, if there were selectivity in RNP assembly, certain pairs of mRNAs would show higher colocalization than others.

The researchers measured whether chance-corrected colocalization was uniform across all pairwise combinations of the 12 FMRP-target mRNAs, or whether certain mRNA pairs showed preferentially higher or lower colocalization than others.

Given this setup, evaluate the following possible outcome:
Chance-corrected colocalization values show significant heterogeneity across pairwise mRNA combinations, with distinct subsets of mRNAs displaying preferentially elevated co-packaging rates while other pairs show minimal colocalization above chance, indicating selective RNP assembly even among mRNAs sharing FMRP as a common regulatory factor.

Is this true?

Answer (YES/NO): YES